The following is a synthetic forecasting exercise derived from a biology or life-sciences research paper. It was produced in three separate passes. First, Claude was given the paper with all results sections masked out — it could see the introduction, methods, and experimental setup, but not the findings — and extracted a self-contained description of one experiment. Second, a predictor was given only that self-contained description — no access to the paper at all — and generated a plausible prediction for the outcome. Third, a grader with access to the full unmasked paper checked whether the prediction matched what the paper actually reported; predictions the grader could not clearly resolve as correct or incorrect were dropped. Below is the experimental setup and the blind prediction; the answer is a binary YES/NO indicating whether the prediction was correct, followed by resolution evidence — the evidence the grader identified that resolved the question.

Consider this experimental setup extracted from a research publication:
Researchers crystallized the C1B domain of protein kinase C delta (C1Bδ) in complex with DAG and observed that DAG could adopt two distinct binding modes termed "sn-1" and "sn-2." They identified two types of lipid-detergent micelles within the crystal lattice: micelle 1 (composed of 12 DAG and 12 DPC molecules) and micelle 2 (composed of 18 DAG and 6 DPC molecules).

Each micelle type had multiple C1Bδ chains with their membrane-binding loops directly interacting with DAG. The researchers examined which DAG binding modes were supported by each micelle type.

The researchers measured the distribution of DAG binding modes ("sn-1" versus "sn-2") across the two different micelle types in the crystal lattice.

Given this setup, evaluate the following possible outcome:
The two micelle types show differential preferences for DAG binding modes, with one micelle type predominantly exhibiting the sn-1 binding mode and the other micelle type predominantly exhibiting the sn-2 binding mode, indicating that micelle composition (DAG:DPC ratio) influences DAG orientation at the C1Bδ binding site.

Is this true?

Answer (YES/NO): NO